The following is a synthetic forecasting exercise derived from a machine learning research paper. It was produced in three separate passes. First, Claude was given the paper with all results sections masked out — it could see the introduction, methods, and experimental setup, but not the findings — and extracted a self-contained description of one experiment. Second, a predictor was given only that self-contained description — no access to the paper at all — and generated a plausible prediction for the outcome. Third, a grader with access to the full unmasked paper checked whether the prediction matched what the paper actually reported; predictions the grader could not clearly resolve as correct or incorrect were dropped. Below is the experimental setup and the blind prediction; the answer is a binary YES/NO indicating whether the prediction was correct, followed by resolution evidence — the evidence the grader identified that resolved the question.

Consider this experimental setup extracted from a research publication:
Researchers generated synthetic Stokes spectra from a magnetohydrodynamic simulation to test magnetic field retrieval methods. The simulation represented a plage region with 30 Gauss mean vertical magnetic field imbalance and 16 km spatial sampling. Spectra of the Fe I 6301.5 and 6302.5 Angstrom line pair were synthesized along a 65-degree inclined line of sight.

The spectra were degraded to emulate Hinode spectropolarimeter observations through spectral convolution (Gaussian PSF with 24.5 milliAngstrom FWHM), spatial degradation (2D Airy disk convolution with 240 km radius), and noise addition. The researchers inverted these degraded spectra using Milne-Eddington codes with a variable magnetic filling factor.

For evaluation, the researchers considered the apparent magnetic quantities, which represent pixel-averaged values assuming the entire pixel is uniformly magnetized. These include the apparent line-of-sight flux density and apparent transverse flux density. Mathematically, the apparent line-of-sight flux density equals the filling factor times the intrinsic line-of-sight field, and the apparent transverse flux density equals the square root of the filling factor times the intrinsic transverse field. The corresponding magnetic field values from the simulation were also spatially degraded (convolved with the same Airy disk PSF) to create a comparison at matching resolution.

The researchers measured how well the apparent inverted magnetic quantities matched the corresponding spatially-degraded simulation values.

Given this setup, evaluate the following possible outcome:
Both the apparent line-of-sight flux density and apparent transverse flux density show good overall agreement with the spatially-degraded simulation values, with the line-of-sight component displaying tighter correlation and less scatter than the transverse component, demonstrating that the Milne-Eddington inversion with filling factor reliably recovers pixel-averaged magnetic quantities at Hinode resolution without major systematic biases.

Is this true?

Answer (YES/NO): NO